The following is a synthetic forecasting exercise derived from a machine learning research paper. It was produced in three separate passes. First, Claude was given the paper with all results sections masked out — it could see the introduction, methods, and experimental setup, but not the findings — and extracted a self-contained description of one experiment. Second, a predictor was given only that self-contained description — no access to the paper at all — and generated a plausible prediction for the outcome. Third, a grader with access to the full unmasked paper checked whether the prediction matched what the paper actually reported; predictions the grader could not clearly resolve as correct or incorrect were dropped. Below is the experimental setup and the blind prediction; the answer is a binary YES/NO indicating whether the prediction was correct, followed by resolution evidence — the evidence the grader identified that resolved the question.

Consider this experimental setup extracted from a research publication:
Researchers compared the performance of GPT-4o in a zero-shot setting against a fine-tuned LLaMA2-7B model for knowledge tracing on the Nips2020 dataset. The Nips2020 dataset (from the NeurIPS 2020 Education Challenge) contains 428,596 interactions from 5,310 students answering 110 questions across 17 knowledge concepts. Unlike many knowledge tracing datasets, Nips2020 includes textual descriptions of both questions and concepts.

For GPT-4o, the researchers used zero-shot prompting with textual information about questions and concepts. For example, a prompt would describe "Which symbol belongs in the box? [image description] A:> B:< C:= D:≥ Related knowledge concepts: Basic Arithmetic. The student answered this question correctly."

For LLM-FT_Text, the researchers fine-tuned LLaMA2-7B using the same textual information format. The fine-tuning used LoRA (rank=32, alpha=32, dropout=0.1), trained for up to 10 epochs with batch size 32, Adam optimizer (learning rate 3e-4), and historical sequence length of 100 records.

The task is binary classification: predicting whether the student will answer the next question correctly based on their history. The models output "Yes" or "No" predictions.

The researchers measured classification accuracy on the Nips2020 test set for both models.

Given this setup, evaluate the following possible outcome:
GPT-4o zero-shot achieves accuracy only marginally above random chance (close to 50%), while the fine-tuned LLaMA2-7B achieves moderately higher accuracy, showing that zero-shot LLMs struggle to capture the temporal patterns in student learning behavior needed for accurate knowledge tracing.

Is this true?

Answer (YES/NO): NO